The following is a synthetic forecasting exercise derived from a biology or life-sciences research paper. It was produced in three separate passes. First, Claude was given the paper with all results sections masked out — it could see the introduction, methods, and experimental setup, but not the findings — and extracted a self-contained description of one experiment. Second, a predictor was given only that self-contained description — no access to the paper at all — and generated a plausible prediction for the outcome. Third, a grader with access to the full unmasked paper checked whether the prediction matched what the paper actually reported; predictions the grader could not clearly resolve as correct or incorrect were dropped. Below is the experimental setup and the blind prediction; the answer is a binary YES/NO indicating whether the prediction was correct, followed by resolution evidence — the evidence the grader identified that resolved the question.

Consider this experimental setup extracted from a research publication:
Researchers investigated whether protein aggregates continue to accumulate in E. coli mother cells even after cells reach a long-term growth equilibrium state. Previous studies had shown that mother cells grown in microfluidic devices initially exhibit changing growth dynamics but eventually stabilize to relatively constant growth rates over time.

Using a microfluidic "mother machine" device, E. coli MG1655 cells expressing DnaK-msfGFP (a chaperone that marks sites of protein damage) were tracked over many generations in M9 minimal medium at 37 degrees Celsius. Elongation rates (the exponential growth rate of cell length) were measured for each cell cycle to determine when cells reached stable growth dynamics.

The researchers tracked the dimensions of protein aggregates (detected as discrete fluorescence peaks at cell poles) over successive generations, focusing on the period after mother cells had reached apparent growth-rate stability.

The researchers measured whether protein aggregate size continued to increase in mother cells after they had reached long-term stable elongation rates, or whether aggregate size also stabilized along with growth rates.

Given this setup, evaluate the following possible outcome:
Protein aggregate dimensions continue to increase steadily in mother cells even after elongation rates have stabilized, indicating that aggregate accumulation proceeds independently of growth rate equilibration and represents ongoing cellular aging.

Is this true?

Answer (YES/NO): YES